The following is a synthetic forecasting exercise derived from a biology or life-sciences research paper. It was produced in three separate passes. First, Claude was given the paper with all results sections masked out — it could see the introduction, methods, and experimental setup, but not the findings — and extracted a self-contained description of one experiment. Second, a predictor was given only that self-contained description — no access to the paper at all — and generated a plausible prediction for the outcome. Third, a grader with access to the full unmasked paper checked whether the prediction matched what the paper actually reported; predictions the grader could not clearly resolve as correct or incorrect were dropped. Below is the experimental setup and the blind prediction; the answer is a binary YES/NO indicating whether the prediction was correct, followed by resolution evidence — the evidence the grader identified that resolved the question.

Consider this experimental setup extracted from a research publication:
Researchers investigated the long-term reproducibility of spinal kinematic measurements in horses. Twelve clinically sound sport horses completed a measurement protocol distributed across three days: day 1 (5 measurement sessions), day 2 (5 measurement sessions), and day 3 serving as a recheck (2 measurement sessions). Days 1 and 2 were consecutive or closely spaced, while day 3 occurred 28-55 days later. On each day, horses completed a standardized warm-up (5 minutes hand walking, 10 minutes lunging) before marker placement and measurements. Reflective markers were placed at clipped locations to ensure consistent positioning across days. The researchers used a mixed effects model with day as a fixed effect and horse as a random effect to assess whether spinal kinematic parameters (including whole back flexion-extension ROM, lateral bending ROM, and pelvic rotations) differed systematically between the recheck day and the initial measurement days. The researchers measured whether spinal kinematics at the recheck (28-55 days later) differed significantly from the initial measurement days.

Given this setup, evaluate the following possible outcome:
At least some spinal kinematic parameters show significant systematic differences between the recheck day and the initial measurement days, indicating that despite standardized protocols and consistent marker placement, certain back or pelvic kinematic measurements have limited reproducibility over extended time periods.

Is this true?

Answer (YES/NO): NO